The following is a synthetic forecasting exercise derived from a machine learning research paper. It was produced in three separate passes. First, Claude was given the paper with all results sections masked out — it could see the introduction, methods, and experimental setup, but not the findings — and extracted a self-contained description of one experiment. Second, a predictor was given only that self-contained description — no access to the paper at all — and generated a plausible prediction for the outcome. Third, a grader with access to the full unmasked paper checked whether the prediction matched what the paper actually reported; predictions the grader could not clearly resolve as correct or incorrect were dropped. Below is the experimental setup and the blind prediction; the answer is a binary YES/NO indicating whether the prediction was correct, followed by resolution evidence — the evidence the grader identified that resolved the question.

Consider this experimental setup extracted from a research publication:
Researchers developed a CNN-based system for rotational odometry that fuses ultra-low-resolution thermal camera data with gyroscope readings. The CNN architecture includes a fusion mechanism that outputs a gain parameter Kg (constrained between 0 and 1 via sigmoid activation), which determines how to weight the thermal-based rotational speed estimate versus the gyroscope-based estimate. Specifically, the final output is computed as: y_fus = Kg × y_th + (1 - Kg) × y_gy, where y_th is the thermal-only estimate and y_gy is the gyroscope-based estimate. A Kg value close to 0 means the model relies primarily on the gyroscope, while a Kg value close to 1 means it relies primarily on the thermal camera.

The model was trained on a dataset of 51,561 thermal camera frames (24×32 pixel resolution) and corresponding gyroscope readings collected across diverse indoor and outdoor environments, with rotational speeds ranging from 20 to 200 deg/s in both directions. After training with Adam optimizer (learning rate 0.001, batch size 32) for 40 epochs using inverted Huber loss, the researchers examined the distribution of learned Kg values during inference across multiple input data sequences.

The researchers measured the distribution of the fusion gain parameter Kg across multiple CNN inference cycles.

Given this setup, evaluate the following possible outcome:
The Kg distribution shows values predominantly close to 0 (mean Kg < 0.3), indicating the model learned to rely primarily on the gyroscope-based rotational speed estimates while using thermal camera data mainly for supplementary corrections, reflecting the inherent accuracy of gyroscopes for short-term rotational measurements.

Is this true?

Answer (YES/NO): NO